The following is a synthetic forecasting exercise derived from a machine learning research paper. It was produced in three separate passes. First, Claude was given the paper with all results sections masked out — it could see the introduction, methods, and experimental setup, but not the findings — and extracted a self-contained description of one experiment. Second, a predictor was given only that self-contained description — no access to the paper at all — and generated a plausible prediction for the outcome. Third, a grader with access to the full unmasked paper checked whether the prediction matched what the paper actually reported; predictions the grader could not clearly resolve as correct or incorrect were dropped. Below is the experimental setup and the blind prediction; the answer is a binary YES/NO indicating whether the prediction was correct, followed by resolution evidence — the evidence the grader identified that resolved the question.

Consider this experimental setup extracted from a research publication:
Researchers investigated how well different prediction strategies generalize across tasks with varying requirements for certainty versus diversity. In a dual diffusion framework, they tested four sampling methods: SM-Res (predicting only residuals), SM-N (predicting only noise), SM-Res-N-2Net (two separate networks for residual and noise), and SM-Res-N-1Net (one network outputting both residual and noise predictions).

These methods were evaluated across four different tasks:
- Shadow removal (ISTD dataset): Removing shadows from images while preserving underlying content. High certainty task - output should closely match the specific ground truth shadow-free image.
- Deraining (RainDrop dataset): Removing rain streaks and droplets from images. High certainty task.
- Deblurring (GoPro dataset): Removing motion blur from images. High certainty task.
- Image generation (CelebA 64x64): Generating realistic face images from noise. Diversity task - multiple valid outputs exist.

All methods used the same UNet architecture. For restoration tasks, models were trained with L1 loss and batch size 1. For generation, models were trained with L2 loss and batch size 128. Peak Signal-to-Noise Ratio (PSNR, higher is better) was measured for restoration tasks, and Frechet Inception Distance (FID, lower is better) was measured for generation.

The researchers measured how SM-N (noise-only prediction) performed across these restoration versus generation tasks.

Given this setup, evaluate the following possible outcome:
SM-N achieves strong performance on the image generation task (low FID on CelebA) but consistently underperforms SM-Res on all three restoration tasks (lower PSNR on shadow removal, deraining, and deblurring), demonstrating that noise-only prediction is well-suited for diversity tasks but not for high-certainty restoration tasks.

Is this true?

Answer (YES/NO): YES